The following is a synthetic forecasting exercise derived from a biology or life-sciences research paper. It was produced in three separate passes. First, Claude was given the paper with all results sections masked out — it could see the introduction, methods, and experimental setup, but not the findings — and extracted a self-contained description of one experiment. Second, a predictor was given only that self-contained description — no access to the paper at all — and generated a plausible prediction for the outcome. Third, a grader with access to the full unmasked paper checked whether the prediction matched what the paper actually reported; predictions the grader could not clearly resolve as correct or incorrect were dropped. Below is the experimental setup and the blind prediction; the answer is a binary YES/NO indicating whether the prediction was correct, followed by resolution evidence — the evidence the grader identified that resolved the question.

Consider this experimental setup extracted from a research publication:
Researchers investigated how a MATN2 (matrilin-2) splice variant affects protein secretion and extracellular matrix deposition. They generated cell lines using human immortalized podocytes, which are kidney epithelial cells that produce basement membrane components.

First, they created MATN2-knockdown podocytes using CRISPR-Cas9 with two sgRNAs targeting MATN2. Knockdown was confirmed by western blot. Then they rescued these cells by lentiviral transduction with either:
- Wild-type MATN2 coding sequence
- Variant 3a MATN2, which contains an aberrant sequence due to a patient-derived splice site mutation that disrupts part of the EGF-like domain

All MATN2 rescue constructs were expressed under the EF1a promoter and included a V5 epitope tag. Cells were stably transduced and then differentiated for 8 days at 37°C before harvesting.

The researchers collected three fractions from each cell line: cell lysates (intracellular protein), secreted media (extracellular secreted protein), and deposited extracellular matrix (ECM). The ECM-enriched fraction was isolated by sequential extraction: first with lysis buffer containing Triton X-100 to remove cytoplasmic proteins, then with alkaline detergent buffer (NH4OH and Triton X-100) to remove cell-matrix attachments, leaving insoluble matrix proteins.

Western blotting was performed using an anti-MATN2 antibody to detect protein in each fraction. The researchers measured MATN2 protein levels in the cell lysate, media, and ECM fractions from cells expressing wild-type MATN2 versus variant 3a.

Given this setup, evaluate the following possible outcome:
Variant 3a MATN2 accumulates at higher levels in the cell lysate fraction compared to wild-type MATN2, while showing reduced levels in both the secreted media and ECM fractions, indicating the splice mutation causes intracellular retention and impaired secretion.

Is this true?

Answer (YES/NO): YES